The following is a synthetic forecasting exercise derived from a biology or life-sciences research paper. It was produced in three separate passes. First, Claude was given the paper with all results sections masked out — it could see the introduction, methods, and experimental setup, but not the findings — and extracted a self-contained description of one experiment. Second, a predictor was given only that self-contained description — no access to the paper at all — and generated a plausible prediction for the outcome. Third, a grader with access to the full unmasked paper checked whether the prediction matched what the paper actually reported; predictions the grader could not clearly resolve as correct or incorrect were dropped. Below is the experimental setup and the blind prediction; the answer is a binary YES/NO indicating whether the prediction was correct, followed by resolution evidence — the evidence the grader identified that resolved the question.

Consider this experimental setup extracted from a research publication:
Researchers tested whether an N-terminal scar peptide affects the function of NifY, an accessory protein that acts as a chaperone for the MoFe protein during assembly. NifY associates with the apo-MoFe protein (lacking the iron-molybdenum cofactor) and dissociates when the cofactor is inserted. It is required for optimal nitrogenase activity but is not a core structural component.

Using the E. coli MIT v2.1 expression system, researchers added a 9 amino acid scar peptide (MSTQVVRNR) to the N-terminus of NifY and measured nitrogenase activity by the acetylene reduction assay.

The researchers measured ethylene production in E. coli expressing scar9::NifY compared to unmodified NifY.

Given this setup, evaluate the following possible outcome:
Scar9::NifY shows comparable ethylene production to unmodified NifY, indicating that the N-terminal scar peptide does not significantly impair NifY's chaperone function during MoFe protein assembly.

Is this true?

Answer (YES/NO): YES